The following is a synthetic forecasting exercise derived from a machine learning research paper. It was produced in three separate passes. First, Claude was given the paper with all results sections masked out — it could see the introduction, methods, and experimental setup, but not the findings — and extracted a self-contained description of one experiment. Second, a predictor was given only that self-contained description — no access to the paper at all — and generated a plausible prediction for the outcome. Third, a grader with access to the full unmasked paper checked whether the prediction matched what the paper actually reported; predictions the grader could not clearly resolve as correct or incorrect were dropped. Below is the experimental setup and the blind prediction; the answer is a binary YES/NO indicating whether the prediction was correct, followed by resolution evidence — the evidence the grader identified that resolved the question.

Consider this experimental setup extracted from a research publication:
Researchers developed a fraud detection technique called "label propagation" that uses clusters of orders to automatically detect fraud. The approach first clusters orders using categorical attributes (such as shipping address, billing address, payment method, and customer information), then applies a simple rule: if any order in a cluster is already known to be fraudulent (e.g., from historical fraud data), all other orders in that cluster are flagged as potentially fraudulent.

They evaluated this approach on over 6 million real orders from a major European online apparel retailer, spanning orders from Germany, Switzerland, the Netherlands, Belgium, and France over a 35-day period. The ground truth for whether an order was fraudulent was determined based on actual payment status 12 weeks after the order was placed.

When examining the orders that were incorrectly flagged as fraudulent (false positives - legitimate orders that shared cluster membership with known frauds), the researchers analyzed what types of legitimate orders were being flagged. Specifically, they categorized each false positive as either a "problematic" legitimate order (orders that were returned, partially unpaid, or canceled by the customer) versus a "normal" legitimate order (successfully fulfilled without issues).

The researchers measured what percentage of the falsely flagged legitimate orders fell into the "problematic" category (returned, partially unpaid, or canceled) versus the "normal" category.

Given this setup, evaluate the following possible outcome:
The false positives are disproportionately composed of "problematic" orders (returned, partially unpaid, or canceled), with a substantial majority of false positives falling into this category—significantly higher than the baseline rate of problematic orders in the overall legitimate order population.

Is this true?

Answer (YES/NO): YES